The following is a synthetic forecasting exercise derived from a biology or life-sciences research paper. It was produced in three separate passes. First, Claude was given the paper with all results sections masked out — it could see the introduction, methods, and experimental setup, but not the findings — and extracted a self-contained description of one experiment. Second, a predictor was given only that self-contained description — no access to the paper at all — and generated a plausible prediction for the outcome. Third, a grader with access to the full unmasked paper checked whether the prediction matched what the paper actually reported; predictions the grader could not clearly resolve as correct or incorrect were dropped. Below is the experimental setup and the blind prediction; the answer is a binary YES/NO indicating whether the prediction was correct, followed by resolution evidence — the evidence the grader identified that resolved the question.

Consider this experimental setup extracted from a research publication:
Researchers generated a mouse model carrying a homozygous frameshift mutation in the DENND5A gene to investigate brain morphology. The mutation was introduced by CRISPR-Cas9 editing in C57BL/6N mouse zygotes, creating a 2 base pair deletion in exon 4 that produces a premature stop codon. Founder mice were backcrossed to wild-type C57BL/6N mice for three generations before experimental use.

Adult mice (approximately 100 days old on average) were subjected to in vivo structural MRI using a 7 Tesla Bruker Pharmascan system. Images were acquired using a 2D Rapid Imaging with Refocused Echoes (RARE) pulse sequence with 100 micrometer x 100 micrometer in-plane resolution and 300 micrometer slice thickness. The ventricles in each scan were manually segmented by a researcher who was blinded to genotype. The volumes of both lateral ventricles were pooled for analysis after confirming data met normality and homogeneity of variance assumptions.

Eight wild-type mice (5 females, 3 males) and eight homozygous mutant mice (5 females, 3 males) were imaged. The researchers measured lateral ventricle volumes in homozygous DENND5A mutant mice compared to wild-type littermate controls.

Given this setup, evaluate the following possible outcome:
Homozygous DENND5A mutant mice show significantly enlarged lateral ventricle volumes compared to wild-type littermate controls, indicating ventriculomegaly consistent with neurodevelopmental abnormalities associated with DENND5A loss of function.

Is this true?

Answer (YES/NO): NO